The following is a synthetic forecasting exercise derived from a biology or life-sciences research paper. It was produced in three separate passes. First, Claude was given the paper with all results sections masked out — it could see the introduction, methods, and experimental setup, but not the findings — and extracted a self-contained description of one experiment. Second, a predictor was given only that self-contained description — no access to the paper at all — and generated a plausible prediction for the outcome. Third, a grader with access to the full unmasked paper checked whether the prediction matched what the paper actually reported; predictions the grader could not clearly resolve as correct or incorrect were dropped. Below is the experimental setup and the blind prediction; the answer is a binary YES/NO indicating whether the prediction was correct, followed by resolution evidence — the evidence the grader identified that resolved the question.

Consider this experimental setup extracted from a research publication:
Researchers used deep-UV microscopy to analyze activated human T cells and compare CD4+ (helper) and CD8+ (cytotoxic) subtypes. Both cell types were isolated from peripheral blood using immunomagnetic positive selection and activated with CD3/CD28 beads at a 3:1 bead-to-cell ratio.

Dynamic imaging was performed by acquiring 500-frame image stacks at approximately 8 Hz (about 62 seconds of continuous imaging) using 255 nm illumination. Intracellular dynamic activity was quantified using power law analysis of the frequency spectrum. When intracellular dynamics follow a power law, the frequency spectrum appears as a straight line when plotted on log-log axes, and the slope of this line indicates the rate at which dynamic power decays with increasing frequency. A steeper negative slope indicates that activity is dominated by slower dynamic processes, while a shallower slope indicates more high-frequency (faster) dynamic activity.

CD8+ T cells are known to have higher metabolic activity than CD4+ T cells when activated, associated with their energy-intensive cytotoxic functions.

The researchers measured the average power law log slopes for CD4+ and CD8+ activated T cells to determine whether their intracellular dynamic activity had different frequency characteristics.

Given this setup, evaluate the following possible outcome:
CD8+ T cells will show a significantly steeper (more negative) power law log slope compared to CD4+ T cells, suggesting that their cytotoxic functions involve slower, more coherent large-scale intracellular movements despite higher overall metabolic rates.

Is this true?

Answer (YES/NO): NO